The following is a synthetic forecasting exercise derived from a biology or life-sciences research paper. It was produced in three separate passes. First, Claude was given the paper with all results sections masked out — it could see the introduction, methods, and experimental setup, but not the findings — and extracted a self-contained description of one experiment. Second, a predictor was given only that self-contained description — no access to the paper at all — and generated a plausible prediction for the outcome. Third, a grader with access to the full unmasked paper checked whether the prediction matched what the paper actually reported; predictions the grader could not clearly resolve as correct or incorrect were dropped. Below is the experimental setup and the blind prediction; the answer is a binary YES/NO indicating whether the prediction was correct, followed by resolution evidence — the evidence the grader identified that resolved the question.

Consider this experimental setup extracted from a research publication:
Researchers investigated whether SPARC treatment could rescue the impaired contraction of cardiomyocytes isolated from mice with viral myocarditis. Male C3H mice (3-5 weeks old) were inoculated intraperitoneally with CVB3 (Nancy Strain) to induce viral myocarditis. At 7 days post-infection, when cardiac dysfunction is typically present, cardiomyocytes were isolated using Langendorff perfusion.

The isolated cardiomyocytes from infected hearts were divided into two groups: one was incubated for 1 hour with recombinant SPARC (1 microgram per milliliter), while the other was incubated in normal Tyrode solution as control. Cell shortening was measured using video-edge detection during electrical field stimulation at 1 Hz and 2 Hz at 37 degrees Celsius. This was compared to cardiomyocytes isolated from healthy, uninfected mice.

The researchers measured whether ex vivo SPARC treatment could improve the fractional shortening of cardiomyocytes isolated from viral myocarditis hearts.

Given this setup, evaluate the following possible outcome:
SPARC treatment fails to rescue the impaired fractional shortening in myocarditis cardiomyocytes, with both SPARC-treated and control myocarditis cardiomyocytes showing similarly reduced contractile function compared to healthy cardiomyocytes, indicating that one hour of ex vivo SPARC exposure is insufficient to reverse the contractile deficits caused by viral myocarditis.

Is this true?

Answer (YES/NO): NO